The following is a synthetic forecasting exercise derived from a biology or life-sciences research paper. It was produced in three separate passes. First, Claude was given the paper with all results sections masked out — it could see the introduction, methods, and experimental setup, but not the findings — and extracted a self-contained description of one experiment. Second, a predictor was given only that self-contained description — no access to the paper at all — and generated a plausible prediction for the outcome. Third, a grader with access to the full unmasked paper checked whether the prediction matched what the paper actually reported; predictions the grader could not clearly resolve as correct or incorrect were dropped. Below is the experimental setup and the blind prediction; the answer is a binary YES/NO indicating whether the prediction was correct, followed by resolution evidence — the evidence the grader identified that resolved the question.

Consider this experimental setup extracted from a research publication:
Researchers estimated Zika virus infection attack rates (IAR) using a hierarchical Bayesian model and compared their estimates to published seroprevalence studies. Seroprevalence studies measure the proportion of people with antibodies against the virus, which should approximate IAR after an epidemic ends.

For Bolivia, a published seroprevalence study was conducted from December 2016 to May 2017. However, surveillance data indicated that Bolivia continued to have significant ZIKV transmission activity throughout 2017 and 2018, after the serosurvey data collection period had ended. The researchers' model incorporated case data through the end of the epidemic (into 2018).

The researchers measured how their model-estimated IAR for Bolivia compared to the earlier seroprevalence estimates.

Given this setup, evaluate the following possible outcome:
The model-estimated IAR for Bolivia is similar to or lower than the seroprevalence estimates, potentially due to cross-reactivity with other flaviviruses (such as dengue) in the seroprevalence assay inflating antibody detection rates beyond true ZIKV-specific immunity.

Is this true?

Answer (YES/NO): NO